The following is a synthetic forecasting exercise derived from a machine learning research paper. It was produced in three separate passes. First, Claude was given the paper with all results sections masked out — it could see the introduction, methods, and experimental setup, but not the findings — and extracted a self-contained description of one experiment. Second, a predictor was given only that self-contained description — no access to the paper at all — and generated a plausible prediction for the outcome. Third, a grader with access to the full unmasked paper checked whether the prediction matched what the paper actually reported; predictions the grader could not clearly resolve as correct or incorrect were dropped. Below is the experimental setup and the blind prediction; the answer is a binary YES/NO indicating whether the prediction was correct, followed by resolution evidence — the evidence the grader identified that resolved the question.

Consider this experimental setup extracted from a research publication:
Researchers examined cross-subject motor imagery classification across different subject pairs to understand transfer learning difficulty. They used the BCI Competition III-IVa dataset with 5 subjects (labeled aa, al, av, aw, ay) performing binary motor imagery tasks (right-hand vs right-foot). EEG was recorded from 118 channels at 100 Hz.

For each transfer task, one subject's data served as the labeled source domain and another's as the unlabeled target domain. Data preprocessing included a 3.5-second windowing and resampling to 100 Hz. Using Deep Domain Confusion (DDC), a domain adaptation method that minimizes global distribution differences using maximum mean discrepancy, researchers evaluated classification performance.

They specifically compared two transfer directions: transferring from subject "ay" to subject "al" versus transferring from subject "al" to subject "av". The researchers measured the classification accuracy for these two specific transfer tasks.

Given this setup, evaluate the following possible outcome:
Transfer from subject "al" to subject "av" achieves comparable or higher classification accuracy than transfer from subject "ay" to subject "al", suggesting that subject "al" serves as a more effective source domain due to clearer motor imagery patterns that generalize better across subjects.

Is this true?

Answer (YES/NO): NO